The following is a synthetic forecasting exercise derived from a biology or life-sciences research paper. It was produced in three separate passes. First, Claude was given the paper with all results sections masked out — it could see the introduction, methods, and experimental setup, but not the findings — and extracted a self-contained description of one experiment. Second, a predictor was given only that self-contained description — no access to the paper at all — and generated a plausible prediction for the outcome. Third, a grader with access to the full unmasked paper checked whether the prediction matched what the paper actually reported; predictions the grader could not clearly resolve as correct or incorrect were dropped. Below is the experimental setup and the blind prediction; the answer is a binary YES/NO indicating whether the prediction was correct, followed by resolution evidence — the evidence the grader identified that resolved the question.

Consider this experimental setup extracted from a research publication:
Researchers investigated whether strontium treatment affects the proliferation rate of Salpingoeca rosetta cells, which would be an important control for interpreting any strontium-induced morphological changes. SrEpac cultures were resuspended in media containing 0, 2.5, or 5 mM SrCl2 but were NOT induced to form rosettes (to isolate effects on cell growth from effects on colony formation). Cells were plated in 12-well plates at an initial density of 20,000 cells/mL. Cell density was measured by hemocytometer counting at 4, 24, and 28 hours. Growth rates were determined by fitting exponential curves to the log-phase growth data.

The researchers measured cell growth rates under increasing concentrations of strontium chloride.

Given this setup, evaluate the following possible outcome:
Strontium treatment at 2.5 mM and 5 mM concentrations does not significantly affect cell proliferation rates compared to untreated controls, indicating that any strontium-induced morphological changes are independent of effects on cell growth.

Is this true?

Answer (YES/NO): YES